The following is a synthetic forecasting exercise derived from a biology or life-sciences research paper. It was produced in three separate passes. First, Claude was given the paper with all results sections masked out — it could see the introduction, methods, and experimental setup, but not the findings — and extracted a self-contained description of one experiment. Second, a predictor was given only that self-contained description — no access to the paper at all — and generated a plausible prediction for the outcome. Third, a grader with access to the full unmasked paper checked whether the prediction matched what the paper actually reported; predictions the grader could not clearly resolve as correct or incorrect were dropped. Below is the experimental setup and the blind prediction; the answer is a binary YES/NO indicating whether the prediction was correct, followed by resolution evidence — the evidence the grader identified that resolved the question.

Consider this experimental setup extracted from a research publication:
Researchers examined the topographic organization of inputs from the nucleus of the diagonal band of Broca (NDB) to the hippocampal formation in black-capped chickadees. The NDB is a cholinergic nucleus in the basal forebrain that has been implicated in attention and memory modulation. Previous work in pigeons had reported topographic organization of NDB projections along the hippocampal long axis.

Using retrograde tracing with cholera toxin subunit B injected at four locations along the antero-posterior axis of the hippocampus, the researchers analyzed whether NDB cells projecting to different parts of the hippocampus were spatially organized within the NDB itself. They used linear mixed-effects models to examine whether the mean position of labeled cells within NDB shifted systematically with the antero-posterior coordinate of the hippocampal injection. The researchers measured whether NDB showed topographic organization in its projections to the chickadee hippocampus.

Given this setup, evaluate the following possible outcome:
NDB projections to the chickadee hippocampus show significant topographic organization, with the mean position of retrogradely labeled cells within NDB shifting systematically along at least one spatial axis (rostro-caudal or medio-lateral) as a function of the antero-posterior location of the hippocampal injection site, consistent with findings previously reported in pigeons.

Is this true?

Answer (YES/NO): YES